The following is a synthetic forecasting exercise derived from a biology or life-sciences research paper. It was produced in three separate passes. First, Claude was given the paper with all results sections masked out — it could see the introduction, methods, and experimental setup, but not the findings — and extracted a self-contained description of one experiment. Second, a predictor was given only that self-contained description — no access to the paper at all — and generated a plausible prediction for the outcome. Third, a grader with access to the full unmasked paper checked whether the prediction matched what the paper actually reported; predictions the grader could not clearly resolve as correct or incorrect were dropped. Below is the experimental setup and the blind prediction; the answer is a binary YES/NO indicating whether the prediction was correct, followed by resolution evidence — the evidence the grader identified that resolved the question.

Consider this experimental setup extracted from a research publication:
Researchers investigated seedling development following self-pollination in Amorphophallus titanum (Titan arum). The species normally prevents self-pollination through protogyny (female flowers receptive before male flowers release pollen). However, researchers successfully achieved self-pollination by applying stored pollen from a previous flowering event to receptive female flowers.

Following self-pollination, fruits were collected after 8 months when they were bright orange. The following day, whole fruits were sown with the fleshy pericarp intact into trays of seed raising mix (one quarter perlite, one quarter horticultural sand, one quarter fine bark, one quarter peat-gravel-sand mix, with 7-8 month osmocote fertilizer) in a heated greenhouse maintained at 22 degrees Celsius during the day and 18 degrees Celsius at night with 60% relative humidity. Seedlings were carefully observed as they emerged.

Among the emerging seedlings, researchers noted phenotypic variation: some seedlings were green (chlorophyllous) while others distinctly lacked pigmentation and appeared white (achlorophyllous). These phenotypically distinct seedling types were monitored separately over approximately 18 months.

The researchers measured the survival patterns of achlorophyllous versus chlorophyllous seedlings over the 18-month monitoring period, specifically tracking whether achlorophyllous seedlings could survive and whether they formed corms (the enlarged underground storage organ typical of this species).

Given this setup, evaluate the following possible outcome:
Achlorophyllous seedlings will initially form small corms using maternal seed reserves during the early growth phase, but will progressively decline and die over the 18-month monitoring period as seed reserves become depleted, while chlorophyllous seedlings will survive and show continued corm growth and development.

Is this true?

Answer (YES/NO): NO